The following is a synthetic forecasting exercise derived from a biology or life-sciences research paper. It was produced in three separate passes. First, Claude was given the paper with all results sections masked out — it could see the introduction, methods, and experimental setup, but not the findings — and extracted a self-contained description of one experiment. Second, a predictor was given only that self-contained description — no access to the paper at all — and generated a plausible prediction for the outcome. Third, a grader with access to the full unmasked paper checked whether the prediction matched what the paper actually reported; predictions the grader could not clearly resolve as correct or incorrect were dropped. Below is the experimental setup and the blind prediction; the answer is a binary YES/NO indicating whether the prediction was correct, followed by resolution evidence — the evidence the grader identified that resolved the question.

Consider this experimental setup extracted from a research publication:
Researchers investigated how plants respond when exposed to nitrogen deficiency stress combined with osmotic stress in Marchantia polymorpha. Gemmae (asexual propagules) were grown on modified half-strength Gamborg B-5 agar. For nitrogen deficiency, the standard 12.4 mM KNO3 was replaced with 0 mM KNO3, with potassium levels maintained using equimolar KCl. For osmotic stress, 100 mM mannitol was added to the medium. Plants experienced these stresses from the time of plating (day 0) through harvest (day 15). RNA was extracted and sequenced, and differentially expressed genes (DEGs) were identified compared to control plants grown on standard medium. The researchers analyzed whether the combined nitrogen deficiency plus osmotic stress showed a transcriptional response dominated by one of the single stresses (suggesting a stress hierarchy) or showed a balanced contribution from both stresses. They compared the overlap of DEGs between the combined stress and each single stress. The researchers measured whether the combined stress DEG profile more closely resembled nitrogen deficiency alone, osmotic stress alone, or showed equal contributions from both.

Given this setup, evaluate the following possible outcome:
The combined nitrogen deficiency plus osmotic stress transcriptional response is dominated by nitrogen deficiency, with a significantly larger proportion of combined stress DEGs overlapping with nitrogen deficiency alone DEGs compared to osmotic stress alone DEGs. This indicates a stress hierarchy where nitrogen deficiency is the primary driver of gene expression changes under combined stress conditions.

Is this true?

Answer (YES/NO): YES